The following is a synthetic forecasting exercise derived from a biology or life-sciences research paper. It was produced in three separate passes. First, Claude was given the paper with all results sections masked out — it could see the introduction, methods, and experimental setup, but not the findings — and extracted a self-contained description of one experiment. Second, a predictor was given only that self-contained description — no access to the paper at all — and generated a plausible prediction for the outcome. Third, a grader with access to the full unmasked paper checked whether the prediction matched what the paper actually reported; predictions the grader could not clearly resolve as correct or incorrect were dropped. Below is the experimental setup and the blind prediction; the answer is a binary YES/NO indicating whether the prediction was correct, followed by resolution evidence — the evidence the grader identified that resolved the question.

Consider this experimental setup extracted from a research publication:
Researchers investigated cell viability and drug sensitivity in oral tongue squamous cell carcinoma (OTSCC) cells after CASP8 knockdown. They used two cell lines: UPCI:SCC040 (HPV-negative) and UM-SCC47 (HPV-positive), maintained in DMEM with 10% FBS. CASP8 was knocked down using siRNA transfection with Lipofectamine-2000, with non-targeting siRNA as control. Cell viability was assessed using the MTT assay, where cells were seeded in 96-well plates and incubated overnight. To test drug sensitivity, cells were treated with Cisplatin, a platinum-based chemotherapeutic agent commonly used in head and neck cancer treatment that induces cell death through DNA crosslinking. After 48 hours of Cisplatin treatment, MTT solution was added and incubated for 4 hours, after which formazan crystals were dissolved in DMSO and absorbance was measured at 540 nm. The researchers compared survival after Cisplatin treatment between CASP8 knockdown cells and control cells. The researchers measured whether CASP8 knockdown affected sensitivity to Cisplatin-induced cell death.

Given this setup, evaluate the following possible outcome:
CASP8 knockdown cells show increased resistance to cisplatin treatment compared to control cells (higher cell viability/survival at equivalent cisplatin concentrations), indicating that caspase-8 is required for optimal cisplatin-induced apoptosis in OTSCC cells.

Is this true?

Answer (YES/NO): YES